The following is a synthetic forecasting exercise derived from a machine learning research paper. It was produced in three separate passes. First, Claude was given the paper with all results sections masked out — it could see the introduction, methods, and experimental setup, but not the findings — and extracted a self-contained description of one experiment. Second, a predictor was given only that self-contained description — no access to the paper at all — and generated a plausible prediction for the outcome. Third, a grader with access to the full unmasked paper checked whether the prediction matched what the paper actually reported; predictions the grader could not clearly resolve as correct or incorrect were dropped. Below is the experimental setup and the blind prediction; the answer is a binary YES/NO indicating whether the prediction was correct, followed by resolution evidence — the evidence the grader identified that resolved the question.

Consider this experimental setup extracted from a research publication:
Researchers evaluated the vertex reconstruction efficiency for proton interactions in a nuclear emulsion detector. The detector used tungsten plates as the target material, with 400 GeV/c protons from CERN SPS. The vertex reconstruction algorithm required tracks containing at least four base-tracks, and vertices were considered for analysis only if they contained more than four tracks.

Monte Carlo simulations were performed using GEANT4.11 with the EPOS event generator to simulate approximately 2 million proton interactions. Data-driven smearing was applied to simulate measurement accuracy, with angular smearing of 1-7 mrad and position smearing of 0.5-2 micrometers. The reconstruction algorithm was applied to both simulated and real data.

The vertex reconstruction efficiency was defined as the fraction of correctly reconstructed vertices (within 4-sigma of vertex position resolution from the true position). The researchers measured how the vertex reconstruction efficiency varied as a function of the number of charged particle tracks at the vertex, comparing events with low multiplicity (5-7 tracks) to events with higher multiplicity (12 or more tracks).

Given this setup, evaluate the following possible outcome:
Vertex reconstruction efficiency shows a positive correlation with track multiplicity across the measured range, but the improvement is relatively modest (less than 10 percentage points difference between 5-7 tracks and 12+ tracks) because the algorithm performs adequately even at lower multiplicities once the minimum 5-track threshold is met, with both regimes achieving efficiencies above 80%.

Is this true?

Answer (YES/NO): NO